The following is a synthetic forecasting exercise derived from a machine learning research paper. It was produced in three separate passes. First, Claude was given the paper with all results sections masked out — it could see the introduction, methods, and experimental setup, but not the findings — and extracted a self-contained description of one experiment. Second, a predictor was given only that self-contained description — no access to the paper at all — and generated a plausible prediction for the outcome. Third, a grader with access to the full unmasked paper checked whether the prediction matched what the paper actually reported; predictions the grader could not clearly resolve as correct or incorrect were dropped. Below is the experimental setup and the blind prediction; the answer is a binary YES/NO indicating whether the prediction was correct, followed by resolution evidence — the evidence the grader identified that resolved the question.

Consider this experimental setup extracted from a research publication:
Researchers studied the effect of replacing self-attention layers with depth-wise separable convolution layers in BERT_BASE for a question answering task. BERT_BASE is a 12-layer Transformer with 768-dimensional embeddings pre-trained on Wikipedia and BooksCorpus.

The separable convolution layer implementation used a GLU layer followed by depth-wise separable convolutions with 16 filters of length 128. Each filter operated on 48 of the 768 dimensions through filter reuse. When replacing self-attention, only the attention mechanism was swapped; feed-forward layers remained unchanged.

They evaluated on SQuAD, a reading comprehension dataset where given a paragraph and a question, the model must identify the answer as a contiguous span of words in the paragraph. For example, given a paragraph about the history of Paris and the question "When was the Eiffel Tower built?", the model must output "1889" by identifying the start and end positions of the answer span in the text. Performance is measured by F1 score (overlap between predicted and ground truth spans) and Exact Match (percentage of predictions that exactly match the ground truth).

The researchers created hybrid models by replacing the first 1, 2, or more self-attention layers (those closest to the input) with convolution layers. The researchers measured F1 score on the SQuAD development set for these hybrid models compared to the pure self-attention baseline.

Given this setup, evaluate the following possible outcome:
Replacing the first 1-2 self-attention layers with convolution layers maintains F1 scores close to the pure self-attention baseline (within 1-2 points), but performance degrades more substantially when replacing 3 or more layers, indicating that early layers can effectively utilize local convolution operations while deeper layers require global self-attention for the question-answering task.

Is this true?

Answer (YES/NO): NO